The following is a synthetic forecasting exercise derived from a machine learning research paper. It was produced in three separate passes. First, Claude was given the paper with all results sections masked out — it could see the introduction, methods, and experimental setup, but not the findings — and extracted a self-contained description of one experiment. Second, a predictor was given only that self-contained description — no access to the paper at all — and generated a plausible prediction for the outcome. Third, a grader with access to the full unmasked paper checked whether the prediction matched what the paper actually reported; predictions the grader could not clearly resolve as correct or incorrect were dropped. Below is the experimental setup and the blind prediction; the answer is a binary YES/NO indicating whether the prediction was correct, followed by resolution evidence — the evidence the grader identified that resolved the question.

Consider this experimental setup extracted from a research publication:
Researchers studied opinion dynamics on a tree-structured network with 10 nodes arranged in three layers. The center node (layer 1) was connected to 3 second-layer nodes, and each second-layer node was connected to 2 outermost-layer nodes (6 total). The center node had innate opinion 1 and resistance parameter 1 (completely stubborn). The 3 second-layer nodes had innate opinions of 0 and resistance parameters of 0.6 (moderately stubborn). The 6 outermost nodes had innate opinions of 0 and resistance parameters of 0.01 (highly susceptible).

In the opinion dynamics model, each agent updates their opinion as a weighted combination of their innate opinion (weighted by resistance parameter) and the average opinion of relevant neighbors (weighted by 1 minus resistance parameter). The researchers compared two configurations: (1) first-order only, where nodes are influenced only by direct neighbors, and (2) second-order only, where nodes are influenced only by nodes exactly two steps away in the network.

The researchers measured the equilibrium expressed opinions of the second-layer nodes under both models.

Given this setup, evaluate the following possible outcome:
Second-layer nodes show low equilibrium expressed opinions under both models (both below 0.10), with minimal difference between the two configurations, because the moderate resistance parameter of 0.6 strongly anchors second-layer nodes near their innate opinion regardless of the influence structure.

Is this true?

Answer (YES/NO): NO